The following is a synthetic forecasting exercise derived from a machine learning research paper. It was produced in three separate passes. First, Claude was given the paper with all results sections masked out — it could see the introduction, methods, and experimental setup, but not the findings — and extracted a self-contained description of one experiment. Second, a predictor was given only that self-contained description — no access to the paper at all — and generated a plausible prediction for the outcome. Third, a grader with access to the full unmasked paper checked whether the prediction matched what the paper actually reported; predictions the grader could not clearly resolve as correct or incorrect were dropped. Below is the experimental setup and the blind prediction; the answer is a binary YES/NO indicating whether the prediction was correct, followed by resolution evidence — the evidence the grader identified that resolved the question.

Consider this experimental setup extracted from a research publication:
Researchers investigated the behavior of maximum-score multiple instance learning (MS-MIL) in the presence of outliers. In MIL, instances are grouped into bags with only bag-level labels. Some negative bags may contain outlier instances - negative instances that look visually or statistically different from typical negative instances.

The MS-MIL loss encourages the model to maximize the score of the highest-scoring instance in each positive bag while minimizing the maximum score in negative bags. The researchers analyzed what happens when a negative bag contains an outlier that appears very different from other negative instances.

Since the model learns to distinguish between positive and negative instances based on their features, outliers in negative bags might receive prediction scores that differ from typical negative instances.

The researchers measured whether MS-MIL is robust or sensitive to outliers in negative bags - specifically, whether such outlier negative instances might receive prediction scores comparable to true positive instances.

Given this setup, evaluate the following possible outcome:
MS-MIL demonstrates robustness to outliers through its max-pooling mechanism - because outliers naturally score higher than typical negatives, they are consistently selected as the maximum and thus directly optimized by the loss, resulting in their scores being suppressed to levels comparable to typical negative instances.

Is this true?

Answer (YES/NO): NO